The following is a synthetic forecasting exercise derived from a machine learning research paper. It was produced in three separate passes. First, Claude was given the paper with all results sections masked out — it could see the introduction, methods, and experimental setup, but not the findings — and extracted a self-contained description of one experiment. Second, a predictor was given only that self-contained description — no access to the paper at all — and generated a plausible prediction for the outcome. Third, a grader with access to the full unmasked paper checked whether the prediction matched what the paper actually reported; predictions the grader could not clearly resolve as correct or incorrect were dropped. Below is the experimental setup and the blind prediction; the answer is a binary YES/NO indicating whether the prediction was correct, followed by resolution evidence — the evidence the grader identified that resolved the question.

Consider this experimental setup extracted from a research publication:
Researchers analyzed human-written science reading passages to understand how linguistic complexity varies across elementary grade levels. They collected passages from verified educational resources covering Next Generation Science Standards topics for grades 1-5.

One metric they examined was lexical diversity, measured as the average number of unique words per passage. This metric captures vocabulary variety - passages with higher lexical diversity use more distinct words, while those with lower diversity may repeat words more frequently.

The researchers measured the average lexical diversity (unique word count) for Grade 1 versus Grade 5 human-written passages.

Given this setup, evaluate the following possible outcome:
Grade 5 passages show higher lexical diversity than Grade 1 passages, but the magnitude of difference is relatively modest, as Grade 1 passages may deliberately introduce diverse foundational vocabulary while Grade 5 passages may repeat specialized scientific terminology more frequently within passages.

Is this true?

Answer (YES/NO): NO